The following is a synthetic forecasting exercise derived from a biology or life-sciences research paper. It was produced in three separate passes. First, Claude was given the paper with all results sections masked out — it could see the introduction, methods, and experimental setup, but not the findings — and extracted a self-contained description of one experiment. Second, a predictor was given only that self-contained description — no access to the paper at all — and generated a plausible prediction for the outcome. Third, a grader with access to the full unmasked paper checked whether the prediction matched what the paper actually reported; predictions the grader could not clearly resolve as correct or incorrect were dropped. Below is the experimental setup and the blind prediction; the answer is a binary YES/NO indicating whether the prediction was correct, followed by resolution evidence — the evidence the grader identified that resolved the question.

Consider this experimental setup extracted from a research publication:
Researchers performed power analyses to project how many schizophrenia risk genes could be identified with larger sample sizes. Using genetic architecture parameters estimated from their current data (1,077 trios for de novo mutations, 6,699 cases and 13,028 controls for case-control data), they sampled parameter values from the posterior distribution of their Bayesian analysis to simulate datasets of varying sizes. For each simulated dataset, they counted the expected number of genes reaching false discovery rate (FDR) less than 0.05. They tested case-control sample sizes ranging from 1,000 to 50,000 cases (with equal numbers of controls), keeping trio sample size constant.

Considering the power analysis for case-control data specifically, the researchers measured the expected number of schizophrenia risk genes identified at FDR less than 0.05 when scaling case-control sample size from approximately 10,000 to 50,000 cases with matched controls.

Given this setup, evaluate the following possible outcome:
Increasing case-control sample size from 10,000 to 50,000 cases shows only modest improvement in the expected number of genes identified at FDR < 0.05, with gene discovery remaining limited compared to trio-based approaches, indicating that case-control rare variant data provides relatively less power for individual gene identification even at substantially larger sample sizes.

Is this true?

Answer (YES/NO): NO